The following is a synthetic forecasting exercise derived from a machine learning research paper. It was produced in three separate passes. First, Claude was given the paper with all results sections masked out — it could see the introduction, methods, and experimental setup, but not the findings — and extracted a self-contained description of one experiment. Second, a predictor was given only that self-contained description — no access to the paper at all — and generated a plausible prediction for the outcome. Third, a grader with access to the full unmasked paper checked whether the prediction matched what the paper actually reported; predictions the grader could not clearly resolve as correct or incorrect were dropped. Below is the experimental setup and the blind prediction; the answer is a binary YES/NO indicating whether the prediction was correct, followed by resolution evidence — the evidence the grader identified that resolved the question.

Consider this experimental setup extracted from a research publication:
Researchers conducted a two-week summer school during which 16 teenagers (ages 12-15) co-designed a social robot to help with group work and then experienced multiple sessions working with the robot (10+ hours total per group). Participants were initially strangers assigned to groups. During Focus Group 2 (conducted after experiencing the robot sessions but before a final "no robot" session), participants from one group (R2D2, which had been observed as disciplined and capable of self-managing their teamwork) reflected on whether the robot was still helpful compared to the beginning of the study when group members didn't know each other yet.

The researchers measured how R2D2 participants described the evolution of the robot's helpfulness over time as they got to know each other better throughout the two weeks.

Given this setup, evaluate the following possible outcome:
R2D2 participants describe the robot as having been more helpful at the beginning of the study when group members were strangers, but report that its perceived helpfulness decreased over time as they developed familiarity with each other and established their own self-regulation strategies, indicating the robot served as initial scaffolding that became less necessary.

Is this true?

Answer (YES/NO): YES